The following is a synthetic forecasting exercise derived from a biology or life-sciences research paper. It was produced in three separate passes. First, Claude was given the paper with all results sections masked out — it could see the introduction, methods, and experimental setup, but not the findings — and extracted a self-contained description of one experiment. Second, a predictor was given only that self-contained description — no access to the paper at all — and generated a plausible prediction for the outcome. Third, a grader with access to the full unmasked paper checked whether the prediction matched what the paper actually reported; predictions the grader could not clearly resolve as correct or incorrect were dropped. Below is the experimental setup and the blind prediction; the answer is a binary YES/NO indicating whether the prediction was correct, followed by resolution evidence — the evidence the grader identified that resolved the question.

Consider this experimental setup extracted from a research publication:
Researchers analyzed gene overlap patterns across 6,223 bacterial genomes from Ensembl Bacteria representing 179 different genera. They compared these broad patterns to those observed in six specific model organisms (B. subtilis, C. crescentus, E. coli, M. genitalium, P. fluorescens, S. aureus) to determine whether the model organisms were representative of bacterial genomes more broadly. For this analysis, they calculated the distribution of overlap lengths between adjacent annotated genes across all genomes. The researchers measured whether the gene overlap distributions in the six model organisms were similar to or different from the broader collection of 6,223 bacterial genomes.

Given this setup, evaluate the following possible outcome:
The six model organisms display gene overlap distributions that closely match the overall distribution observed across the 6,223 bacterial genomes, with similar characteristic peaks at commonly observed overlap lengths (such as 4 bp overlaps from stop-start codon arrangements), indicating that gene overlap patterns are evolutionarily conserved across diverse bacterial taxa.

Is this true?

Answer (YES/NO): NO